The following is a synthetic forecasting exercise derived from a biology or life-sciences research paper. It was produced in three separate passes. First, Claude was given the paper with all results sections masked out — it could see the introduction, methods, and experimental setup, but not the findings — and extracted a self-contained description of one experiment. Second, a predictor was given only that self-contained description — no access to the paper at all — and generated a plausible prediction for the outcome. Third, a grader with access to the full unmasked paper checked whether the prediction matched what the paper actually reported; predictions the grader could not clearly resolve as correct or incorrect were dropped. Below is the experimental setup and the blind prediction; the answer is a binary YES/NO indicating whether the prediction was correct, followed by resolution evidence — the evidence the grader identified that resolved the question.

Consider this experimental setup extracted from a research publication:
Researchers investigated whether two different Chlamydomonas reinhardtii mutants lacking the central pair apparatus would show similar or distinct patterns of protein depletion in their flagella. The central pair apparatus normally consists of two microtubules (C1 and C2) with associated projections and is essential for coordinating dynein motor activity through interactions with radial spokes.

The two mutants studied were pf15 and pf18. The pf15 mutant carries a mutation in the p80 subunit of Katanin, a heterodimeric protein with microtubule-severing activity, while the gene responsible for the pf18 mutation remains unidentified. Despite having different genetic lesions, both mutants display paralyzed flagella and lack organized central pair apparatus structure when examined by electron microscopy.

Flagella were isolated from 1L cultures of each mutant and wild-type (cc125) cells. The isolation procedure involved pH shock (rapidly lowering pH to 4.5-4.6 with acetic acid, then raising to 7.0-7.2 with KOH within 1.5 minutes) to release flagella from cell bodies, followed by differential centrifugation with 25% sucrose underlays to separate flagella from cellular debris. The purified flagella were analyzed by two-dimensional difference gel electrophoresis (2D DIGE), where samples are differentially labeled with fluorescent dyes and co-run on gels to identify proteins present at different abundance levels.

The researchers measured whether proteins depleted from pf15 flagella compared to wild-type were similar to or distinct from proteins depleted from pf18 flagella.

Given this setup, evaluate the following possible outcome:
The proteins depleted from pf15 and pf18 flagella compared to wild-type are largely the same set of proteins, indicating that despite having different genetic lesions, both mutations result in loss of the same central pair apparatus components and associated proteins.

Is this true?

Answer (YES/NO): NO